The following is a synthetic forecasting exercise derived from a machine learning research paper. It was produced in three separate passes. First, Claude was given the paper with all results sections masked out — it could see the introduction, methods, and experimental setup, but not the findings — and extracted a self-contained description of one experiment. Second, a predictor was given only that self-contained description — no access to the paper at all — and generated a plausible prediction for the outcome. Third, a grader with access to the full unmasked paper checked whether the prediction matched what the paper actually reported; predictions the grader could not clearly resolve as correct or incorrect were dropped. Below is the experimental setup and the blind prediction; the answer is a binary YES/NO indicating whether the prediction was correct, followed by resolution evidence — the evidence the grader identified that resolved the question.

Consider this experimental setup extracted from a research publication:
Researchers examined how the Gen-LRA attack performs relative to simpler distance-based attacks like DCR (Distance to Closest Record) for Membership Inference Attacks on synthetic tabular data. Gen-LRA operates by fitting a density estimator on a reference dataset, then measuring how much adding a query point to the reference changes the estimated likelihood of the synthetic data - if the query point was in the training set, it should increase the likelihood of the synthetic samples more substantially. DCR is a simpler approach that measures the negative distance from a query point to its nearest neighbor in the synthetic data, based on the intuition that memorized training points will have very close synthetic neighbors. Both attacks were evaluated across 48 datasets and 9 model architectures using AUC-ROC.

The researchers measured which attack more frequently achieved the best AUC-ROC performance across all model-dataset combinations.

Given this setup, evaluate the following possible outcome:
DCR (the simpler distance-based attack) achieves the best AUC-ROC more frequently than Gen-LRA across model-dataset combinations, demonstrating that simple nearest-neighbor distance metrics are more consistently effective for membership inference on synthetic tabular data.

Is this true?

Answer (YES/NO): NO